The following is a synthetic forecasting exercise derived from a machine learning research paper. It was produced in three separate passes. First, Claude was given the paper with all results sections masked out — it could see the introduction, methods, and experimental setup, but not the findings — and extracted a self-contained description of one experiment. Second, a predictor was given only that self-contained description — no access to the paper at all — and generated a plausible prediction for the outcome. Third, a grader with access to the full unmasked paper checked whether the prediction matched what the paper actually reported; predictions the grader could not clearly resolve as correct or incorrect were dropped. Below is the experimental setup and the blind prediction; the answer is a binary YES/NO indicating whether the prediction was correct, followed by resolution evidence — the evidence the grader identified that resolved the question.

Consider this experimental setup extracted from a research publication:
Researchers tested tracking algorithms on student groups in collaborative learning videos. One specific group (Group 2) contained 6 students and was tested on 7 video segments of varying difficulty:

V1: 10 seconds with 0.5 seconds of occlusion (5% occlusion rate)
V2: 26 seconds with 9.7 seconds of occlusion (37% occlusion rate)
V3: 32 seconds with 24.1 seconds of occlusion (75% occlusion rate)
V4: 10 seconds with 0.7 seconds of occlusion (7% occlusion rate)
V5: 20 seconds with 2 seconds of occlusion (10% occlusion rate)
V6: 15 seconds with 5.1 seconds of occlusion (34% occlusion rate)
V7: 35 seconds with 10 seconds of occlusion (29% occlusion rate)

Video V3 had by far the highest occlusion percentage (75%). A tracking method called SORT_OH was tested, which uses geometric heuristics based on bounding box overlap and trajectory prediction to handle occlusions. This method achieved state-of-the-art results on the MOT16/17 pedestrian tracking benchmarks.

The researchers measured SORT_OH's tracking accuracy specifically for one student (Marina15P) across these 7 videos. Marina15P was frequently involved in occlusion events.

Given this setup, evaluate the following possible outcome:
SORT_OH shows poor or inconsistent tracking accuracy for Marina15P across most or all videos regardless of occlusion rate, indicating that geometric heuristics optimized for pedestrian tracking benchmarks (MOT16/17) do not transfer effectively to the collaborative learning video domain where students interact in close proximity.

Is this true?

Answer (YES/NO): NO